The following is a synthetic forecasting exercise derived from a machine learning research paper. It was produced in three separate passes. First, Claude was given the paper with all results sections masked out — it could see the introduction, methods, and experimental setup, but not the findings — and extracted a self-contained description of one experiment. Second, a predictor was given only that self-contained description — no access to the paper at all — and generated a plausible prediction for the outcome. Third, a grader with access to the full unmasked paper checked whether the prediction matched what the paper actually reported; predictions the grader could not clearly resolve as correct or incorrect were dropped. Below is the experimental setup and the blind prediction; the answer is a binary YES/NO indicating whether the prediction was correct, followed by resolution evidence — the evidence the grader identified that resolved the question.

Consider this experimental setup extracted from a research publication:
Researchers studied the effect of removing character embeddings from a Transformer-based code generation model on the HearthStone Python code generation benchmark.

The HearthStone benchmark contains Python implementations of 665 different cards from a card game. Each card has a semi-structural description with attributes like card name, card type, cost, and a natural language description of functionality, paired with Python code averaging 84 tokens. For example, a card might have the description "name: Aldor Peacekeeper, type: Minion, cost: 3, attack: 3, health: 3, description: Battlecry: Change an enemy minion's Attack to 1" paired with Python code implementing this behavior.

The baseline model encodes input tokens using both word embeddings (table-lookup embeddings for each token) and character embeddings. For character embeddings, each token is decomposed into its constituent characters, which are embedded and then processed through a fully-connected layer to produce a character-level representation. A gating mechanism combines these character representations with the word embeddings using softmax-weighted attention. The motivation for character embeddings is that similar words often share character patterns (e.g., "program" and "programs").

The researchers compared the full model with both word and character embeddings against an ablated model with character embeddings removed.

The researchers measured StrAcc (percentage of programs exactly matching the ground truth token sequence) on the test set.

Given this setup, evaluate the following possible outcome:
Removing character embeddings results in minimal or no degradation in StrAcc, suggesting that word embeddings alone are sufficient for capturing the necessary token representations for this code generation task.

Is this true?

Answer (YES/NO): NO